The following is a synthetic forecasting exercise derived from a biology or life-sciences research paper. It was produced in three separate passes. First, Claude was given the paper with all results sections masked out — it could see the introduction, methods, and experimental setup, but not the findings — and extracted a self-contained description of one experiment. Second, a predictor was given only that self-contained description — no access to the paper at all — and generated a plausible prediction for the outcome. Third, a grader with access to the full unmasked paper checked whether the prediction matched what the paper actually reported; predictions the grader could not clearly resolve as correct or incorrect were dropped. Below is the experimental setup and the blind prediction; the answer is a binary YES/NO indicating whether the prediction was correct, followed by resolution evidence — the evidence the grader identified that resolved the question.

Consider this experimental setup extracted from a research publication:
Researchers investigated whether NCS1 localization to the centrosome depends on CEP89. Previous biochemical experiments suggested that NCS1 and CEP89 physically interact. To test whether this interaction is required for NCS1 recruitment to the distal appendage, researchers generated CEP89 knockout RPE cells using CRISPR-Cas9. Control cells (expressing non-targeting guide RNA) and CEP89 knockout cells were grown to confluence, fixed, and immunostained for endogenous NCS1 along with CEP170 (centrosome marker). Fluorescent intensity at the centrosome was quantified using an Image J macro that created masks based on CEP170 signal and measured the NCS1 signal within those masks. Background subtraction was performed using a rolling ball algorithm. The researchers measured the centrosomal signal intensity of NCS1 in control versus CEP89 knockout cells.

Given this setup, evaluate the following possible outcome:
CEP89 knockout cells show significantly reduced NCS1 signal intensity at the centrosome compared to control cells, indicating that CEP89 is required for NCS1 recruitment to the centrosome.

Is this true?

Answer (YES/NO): YES